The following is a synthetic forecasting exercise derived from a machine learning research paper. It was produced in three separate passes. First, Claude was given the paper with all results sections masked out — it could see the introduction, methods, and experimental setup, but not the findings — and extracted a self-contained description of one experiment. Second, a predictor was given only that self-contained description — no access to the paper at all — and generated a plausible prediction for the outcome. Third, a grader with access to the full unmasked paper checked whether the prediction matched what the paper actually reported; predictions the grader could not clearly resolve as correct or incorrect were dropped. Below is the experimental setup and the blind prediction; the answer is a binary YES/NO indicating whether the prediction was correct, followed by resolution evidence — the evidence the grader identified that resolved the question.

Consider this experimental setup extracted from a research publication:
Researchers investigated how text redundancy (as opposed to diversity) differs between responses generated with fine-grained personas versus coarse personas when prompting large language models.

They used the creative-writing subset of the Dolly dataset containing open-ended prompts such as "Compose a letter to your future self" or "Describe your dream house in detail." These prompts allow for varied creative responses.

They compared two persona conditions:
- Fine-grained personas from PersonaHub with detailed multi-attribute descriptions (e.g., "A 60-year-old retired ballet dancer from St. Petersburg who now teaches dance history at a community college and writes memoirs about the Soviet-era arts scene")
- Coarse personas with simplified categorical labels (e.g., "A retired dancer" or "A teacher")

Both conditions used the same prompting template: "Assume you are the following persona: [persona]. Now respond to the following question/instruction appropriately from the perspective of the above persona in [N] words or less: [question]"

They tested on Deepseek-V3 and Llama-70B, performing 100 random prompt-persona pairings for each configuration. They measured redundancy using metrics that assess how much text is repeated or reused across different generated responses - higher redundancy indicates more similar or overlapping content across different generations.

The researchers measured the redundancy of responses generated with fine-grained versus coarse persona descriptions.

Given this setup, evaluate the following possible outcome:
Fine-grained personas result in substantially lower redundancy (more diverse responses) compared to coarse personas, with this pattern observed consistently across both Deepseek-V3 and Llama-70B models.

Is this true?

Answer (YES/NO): NO